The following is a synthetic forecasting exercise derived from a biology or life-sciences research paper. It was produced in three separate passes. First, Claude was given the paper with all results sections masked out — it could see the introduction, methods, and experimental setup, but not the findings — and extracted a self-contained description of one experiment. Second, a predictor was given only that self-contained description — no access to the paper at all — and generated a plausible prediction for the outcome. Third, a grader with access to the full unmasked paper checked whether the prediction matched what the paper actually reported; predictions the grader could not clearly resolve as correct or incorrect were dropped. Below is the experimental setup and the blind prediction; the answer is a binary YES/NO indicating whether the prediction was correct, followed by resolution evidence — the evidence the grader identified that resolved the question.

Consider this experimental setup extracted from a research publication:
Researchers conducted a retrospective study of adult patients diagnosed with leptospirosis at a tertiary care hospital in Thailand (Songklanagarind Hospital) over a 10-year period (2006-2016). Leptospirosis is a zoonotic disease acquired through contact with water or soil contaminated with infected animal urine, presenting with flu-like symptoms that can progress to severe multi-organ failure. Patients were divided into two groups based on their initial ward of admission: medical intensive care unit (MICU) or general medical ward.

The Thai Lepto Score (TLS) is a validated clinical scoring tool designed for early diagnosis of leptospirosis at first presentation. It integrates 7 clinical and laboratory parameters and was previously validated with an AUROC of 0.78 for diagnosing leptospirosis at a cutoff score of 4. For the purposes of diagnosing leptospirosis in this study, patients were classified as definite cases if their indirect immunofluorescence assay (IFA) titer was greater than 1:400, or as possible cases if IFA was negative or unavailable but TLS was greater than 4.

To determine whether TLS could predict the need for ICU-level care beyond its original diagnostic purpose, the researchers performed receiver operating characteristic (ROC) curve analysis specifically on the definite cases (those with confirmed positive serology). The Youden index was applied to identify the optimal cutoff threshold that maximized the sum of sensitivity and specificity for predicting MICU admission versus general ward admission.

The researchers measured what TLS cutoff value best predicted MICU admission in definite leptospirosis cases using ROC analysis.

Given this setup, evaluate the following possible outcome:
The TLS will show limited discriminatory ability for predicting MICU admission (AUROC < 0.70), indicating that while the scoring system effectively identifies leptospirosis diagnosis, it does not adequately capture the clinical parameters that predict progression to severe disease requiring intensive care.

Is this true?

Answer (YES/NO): NO